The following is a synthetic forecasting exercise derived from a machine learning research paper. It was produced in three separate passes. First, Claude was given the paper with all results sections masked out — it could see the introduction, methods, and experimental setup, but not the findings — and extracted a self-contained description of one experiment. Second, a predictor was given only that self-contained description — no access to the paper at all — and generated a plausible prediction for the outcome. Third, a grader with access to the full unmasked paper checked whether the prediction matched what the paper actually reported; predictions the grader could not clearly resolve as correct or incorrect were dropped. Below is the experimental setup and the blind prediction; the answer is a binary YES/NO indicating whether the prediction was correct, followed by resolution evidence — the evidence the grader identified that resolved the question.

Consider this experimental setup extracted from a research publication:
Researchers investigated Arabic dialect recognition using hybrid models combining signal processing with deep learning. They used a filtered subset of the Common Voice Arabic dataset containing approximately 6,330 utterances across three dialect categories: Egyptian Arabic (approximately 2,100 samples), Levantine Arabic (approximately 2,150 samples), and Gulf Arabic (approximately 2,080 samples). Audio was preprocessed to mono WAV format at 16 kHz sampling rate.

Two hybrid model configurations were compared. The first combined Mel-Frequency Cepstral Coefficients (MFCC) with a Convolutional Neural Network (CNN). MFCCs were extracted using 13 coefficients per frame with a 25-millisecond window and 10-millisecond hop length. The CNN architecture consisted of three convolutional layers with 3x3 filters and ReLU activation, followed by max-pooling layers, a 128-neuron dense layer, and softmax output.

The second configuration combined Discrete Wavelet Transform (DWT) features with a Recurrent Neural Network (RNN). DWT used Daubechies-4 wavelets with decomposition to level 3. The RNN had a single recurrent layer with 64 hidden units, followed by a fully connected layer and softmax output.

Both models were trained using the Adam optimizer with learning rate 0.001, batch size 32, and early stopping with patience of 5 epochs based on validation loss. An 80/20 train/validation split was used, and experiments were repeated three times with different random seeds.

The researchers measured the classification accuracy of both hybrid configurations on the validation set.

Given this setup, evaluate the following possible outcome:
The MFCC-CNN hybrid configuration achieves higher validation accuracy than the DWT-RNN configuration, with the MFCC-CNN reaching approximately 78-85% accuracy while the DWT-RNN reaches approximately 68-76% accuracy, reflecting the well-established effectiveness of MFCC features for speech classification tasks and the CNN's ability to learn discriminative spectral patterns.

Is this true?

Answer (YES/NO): NO